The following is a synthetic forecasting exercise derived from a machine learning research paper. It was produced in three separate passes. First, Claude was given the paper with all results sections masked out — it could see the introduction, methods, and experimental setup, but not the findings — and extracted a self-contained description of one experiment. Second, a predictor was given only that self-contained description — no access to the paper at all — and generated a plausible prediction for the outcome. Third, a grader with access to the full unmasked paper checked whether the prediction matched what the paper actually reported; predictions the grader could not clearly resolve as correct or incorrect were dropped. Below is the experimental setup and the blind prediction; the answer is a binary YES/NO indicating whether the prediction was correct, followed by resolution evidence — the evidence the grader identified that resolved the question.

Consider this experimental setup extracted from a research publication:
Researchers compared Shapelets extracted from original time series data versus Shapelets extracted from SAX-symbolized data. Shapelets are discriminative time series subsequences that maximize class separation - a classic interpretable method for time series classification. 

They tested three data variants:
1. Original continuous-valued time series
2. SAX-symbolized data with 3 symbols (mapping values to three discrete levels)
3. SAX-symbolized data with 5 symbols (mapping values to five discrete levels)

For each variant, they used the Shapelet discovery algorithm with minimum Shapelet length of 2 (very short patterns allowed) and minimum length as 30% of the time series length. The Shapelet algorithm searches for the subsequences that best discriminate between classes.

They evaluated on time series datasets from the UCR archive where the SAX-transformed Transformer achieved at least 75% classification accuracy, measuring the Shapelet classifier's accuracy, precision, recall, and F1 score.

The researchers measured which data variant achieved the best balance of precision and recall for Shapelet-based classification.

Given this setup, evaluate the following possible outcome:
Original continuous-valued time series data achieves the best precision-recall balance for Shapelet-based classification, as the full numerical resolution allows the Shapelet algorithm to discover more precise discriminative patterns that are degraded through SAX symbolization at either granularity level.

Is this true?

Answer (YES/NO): NO